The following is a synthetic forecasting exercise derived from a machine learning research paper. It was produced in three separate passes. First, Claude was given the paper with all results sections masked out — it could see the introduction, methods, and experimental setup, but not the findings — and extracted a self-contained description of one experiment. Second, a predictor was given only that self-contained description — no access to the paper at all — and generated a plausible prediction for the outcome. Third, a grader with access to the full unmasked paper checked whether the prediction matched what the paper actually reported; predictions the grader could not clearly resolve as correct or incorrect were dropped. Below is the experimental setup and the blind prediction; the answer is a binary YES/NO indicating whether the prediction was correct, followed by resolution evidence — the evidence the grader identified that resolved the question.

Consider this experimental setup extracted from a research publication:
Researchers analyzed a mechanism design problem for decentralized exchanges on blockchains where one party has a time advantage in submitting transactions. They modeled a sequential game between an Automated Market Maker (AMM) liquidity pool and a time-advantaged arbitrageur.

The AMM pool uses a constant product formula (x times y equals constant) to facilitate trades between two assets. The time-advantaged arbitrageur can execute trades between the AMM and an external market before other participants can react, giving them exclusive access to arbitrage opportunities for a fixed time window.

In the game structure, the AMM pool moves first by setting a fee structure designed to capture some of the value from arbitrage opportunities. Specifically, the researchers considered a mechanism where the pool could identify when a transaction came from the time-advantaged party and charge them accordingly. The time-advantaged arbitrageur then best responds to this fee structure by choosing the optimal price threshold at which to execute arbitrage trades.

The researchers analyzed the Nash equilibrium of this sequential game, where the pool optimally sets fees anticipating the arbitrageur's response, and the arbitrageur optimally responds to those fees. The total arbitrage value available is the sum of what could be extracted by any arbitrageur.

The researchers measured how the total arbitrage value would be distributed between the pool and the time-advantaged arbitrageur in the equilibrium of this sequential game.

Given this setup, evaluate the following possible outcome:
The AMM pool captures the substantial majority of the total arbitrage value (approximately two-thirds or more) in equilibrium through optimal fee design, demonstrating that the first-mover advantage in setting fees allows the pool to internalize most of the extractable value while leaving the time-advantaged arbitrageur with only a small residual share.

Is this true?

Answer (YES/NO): NO